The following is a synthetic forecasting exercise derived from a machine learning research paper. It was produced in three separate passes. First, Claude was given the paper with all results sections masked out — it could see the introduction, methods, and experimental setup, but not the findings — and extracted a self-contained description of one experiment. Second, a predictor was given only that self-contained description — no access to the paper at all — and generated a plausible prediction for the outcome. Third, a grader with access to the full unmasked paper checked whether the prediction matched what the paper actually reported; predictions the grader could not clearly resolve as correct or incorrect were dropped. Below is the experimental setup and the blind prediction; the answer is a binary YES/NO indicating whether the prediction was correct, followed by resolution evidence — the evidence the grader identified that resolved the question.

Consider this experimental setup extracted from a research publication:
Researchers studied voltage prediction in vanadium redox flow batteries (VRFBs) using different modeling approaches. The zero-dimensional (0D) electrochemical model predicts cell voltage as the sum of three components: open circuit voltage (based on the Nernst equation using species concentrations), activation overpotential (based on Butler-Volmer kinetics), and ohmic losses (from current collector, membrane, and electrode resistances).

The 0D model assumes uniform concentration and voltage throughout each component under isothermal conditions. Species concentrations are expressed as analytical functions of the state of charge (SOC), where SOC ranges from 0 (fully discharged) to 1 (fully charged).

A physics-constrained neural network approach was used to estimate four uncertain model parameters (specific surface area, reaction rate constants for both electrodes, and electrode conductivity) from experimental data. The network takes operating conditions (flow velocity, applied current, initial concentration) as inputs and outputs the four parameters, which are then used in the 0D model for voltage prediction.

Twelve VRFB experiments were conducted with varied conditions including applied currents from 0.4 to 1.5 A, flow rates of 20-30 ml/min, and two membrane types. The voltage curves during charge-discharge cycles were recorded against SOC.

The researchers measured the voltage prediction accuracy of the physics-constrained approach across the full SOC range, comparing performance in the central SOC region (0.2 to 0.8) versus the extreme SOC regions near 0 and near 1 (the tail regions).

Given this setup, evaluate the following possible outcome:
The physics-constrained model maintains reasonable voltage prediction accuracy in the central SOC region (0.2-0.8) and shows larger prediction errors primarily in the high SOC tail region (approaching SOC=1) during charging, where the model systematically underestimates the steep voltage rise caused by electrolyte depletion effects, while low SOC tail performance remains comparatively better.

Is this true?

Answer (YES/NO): NO